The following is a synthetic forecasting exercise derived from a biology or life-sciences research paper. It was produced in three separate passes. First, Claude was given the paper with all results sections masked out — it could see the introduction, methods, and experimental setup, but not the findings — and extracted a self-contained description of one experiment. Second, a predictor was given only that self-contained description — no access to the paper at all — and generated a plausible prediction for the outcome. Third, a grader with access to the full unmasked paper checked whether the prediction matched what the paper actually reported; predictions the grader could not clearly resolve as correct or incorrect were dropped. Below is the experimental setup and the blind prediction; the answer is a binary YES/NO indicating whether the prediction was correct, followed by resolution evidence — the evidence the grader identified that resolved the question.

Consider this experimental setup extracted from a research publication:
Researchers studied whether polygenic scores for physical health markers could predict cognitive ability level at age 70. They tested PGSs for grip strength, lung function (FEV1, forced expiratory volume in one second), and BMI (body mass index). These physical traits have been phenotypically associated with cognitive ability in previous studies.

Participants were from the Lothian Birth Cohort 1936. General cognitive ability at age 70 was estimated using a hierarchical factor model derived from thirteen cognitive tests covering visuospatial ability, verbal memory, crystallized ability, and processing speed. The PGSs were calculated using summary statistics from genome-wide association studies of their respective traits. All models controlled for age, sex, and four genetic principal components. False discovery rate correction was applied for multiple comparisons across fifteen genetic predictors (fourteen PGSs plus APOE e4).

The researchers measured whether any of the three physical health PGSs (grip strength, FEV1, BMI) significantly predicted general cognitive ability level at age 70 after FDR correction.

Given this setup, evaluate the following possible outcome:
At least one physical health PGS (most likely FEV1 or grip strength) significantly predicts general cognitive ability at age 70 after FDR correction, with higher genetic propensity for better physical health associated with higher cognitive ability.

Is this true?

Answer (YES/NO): NO